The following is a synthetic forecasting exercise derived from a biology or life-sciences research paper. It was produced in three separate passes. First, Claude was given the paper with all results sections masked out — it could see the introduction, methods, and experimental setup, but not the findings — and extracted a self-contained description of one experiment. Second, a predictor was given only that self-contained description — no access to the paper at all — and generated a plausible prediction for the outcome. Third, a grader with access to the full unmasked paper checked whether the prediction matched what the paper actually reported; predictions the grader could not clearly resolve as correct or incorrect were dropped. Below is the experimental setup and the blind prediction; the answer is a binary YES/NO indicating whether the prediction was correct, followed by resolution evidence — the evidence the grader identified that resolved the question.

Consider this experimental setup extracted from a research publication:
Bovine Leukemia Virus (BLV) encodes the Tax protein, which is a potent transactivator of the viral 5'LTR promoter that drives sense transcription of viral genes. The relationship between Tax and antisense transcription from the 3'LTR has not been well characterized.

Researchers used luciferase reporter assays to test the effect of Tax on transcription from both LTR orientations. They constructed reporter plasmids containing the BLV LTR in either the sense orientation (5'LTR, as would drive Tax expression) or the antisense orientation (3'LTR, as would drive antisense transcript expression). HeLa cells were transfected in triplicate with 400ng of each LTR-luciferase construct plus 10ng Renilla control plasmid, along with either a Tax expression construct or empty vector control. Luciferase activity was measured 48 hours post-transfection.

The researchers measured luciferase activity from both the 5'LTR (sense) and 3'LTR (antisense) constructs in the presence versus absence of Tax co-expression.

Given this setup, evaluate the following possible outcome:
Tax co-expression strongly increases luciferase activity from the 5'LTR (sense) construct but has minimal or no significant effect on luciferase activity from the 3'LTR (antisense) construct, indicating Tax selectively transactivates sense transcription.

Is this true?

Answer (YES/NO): NO